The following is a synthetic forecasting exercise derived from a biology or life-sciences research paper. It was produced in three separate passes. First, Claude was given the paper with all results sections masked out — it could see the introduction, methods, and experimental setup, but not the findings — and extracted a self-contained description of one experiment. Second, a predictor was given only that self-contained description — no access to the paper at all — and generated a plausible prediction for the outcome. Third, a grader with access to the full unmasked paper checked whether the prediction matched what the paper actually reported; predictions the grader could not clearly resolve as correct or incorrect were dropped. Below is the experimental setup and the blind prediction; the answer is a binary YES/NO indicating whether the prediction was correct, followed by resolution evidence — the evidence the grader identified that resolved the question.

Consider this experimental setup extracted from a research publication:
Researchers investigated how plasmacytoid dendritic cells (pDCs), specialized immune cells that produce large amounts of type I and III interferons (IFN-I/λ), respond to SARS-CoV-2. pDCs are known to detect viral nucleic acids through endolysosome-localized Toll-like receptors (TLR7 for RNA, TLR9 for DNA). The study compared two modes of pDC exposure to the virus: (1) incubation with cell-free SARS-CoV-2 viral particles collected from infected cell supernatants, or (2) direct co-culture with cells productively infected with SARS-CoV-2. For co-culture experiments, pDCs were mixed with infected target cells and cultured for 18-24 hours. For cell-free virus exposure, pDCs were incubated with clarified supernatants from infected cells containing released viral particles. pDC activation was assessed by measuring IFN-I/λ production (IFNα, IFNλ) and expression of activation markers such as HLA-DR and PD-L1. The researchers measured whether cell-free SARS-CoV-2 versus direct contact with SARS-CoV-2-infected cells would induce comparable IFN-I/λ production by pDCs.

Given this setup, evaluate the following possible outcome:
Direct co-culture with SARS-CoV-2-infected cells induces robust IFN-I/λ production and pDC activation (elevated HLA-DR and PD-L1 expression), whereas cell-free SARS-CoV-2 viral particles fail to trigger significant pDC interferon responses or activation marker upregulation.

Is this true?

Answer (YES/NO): NO